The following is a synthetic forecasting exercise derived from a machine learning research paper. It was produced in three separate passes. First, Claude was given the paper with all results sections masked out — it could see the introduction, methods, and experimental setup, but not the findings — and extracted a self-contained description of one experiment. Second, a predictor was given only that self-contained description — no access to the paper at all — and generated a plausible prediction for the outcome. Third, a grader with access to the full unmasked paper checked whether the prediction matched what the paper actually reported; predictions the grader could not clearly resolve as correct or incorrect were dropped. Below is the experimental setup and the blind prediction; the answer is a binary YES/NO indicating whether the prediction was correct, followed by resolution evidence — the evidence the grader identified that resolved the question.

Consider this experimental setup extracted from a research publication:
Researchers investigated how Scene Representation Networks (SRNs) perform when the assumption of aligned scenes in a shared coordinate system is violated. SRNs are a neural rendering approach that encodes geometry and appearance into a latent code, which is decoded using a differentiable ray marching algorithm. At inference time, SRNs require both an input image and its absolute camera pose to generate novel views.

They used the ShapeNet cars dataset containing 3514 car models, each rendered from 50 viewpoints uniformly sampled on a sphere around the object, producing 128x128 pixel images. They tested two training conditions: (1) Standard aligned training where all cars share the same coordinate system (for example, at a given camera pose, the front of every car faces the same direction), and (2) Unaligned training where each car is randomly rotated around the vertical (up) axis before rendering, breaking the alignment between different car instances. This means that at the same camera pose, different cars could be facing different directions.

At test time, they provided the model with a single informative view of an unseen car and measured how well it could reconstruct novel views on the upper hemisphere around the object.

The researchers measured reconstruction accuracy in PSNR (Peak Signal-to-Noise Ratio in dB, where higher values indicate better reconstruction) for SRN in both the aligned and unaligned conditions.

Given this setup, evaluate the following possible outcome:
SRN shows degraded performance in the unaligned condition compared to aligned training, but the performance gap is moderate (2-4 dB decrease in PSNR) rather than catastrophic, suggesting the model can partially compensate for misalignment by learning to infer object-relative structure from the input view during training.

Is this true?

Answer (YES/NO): NO